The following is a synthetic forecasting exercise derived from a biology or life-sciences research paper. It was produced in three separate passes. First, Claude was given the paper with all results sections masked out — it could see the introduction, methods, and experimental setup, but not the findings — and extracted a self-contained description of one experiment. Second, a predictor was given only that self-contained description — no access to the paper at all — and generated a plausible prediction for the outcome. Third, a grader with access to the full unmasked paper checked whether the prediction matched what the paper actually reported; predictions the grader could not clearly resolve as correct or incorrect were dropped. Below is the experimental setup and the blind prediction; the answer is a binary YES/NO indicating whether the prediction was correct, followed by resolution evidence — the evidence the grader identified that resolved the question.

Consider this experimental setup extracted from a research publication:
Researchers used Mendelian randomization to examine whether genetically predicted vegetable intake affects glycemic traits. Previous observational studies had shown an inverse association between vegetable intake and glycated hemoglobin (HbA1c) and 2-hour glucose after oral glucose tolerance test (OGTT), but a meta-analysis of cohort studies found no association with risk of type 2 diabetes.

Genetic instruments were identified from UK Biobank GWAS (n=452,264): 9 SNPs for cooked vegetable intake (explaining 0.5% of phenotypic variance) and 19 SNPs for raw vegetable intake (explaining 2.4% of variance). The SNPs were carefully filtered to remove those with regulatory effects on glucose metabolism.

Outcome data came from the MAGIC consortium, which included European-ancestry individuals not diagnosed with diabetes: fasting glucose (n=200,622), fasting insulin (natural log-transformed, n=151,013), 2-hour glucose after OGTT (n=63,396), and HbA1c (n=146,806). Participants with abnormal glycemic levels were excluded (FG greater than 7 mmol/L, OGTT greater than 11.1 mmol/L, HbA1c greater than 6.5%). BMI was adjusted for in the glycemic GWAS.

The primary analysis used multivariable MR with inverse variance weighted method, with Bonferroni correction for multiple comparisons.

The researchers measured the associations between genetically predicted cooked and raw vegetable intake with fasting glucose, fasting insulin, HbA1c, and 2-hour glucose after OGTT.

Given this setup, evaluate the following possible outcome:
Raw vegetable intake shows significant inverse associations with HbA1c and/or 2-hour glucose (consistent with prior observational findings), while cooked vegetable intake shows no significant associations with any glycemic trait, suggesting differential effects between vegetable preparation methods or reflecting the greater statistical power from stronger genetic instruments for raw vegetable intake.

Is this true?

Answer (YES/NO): NO